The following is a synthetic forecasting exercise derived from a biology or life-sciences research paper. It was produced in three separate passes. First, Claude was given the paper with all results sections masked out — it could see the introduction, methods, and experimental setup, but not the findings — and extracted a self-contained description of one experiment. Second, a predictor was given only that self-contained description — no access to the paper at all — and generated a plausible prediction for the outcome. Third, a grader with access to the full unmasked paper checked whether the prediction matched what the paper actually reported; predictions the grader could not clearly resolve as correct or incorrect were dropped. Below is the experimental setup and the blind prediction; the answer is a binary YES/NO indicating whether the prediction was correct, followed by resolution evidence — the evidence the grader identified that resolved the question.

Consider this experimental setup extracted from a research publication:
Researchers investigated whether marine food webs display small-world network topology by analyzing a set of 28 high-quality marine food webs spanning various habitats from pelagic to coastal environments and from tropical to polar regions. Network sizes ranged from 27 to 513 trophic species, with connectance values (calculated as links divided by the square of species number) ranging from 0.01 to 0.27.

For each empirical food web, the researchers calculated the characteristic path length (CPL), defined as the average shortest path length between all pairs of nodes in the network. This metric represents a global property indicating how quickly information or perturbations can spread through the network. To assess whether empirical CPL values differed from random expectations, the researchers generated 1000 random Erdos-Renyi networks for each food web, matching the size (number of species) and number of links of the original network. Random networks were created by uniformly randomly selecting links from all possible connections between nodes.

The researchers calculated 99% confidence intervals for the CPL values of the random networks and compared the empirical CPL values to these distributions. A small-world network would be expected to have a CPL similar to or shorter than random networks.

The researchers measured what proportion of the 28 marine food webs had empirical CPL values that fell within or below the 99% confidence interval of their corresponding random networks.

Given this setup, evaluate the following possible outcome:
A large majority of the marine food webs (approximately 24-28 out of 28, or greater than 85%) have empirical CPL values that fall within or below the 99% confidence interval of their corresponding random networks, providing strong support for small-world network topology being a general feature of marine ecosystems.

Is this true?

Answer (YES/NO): NO